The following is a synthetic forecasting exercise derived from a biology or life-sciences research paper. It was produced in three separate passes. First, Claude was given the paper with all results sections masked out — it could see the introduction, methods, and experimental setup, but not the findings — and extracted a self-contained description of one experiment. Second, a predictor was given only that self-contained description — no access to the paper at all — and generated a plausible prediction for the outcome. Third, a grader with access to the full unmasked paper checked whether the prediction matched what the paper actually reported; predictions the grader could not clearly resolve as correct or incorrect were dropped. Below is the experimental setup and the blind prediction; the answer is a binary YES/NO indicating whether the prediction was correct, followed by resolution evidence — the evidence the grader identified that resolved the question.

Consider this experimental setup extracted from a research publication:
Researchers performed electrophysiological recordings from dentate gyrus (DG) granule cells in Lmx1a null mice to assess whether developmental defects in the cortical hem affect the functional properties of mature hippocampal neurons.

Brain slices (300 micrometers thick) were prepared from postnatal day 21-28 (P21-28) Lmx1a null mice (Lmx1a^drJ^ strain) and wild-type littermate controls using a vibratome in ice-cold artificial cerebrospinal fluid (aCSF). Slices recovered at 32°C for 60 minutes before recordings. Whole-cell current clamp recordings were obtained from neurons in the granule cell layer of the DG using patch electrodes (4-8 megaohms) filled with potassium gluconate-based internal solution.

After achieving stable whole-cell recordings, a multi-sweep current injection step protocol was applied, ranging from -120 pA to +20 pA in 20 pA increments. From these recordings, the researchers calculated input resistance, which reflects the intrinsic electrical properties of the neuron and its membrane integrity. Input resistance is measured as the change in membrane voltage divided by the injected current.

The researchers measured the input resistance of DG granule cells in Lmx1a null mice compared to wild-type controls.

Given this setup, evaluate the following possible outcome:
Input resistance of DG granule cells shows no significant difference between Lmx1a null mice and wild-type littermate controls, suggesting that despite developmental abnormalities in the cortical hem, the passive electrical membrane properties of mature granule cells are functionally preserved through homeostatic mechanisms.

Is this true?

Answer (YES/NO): NO